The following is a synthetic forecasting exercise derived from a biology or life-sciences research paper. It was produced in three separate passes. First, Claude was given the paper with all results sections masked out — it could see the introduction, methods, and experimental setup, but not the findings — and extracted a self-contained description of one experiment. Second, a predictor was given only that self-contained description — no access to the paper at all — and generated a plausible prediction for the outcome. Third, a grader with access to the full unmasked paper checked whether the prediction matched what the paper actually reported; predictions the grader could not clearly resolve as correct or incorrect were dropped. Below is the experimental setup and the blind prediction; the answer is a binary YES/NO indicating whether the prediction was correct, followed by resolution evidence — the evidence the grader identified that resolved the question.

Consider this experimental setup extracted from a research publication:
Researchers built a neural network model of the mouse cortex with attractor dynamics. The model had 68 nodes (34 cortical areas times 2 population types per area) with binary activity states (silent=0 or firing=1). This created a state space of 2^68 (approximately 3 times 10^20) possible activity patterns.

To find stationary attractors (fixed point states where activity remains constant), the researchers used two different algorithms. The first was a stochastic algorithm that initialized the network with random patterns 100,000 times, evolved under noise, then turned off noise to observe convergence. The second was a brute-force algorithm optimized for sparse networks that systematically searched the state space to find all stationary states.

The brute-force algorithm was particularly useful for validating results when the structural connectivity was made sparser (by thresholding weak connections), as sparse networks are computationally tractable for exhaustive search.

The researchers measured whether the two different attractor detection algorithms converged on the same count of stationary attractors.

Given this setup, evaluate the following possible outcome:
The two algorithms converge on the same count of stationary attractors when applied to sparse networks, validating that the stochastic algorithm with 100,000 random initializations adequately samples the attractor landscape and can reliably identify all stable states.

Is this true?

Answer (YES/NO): YES